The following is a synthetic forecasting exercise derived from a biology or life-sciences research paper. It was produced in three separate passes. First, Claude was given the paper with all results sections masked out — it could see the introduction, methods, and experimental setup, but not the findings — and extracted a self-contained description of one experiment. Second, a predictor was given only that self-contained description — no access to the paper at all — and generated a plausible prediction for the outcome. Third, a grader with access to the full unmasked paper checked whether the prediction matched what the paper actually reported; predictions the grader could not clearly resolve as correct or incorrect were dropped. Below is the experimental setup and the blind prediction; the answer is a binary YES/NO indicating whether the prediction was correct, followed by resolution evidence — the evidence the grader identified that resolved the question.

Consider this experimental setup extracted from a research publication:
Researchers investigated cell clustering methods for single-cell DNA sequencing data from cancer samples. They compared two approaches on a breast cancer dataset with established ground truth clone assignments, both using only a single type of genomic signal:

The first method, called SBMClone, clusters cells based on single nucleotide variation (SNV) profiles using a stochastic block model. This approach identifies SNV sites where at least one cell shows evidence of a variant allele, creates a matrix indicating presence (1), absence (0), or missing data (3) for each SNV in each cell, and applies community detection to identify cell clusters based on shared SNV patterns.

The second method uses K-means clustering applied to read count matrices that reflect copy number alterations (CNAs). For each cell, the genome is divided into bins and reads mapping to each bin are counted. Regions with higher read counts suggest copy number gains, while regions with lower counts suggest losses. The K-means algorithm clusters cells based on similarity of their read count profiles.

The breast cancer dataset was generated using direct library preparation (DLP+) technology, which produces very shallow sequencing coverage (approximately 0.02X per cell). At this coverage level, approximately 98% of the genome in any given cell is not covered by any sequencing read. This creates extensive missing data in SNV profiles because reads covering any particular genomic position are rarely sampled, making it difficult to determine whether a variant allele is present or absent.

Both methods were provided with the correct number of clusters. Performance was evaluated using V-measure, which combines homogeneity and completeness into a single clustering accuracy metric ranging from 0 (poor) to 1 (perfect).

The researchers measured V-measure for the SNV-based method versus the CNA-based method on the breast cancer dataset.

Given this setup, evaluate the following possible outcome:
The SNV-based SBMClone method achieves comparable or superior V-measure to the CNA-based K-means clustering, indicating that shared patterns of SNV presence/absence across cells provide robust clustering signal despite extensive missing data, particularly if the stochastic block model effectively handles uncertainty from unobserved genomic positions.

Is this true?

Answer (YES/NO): NO